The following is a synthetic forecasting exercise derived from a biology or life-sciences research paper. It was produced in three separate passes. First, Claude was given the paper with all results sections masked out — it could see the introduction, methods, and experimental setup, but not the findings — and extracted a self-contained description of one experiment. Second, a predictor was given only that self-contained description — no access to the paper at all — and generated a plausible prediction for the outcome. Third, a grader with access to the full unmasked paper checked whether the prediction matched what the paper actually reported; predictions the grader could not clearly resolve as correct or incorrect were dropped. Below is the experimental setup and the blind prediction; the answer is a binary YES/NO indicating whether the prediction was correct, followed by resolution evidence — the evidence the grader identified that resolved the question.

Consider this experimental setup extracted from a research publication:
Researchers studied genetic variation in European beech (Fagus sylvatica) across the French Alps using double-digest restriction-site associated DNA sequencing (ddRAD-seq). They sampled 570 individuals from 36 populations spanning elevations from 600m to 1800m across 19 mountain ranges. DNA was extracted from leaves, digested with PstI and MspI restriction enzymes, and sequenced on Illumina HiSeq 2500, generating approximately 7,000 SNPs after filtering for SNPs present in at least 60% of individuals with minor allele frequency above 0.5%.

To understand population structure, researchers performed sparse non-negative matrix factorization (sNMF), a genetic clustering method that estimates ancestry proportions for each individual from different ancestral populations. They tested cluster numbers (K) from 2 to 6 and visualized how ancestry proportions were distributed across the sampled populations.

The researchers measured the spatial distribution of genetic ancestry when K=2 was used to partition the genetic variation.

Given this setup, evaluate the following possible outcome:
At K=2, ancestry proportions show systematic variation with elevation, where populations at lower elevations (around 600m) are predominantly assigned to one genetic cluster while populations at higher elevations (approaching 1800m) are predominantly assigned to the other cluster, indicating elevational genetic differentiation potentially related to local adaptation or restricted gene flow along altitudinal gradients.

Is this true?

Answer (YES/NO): NO